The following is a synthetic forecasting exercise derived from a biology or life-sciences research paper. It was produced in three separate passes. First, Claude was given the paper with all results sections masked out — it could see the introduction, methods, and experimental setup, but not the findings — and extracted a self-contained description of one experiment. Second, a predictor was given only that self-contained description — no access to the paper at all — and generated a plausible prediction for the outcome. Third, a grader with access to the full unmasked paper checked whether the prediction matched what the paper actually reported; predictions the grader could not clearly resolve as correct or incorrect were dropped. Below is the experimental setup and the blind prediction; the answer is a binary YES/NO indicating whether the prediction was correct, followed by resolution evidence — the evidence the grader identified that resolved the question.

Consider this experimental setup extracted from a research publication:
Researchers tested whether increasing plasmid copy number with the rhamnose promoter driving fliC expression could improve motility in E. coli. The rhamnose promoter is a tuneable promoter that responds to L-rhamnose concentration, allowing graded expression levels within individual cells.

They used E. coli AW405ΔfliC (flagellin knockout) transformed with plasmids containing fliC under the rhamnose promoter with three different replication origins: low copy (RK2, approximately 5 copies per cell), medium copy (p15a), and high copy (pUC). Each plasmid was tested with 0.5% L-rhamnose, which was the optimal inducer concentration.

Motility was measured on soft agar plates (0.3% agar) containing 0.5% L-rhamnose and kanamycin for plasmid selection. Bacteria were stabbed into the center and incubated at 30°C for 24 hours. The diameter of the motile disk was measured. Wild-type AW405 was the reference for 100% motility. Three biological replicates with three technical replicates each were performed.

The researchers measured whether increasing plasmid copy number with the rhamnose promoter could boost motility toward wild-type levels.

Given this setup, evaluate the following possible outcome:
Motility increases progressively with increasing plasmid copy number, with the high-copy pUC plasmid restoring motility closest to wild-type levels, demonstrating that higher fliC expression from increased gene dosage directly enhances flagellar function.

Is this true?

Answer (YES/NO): NO